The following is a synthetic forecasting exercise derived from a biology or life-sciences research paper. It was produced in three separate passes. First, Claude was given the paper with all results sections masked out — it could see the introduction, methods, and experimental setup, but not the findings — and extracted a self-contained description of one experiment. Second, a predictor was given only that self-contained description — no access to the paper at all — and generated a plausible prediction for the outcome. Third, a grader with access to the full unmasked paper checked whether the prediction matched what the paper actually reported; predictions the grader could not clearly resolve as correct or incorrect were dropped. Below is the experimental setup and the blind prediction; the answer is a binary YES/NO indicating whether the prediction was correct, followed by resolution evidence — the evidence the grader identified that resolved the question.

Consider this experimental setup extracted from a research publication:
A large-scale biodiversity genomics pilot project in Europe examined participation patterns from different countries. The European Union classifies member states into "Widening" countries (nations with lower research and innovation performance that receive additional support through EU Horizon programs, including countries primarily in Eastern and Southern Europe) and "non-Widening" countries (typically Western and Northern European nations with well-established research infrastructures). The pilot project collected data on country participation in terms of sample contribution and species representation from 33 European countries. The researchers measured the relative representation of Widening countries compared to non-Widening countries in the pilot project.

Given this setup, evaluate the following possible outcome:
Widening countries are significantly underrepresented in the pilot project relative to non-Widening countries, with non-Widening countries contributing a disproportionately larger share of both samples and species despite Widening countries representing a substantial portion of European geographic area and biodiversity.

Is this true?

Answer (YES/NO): YES